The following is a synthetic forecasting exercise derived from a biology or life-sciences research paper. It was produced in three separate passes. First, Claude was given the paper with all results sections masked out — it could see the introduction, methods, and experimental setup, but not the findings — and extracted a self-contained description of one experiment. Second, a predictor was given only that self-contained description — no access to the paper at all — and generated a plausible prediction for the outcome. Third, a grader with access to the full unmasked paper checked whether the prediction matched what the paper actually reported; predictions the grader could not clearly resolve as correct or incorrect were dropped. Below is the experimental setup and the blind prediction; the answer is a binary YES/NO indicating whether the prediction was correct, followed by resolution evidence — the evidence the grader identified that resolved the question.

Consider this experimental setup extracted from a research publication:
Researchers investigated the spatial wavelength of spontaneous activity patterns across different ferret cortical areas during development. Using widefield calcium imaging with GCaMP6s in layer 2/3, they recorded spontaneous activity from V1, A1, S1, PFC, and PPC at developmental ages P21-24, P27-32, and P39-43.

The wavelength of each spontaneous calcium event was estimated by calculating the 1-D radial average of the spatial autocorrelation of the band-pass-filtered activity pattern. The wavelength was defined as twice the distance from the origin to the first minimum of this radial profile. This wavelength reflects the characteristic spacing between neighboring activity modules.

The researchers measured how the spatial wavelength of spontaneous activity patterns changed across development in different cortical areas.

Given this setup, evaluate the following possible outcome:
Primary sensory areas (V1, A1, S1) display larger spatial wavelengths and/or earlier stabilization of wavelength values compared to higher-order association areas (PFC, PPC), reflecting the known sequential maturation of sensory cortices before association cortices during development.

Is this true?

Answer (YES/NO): NO